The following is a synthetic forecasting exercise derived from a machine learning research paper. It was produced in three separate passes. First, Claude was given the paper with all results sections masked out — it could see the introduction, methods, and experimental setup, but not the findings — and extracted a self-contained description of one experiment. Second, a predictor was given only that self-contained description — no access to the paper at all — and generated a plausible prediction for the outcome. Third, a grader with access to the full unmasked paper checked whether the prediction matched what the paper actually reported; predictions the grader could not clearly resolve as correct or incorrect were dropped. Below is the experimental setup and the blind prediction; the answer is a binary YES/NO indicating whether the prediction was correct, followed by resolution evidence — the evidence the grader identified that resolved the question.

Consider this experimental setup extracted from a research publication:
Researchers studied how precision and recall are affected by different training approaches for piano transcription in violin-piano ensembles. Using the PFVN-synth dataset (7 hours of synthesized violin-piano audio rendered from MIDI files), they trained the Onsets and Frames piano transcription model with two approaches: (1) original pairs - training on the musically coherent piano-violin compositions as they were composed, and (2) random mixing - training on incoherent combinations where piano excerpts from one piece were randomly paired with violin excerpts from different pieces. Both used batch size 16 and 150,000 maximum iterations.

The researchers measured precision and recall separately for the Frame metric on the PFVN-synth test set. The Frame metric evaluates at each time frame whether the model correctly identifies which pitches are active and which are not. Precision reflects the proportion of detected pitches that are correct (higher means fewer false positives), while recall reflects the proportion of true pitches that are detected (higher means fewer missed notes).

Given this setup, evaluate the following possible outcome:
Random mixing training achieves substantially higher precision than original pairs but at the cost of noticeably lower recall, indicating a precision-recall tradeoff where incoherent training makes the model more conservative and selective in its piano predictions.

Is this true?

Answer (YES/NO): NO